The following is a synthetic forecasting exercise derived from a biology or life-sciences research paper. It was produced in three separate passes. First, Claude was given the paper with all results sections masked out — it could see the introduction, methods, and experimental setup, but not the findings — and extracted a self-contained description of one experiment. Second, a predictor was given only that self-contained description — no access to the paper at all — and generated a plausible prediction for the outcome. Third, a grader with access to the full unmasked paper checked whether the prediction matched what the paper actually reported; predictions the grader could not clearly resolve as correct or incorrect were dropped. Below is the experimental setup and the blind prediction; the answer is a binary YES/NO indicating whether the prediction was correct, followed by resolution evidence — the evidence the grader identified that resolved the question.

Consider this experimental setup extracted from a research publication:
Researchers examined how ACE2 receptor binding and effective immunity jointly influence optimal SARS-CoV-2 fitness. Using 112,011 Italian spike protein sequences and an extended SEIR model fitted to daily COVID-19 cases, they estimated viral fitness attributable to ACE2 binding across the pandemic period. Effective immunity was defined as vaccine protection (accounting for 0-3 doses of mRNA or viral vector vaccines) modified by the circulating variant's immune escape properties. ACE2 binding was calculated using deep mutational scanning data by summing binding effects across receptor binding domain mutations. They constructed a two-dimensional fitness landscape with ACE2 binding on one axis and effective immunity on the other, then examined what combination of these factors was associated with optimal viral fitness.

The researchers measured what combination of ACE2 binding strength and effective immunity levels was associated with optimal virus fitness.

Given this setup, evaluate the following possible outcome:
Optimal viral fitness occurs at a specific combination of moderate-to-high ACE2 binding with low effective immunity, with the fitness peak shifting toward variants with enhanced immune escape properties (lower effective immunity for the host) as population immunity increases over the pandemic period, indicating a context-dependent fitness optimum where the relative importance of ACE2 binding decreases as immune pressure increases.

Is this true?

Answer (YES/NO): NO